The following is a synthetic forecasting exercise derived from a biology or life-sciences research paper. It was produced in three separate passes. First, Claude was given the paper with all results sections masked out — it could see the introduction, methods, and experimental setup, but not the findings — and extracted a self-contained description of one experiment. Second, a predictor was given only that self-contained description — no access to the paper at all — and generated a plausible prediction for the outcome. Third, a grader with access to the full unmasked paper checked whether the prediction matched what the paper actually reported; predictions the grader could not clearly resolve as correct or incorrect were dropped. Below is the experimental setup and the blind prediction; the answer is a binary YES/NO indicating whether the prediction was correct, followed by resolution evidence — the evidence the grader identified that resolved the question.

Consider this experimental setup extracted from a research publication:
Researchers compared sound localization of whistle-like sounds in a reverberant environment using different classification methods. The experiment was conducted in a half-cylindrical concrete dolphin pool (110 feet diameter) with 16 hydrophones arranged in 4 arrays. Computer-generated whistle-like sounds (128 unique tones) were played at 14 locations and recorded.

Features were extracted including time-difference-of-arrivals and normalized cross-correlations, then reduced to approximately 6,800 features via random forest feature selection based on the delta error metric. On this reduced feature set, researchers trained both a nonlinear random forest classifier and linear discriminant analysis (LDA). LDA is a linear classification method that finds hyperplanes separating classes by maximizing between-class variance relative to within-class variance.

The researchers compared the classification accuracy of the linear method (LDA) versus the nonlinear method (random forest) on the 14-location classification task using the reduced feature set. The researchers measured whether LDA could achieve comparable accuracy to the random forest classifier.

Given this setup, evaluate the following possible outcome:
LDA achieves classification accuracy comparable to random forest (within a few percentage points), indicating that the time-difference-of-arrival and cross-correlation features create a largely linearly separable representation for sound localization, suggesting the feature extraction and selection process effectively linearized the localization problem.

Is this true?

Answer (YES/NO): YES